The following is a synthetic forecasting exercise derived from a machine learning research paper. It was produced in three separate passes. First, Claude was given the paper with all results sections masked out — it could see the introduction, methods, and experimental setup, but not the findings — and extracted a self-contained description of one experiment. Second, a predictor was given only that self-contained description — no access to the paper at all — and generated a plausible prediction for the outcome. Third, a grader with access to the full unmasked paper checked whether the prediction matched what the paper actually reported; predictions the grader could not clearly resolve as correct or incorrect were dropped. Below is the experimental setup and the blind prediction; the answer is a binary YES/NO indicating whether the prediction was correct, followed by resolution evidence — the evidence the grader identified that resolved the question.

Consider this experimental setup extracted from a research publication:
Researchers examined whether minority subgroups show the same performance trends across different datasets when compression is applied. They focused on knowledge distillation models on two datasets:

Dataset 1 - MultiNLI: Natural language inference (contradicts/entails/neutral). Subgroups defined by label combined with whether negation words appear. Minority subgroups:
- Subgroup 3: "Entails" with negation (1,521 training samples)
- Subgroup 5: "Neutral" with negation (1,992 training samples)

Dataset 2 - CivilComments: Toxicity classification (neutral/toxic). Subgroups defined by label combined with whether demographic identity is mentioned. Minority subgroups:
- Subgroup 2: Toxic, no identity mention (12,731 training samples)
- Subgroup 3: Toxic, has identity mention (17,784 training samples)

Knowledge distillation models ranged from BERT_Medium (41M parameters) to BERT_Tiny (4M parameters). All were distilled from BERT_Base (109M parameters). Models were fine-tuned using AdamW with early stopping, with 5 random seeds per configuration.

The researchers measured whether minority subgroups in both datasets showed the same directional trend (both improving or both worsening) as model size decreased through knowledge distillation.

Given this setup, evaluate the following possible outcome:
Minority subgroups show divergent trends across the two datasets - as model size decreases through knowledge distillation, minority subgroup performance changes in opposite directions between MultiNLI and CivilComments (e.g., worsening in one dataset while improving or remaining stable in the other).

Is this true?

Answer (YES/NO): YES